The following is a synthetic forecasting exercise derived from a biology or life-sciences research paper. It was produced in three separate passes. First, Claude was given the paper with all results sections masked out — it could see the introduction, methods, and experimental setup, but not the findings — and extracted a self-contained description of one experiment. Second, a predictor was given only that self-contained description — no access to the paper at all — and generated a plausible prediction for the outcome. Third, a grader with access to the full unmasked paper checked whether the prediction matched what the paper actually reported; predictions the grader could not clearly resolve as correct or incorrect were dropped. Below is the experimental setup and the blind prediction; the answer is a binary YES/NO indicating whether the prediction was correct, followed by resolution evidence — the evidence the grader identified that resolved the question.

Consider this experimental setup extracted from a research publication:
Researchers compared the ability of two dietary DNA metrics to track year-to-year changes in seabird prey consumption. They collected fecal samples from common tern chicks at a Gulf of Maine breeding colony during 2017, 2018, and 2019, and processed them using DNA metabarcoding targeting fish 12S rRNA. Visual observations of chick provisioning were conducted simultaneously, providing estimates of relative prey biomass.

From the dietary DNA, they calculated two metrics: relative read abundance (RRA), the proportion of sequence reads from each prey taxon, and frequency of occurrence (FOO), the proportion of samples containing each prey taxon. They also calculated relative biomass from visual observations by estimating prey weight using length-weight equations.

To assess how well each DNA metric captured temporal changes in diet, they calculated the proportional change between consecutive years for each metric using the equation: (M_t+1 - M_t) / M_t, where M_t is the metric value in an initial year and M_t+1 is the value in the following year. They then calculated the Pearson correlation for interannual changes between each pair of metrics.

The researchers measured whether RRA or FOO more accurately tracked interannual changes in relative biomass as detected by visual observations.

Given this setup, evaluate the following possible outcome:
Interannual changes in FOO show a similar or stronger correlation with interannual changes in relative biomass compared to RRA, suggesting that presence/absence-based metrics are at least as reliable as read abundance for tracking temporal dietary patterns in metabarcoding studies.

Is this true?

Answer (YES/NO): NO